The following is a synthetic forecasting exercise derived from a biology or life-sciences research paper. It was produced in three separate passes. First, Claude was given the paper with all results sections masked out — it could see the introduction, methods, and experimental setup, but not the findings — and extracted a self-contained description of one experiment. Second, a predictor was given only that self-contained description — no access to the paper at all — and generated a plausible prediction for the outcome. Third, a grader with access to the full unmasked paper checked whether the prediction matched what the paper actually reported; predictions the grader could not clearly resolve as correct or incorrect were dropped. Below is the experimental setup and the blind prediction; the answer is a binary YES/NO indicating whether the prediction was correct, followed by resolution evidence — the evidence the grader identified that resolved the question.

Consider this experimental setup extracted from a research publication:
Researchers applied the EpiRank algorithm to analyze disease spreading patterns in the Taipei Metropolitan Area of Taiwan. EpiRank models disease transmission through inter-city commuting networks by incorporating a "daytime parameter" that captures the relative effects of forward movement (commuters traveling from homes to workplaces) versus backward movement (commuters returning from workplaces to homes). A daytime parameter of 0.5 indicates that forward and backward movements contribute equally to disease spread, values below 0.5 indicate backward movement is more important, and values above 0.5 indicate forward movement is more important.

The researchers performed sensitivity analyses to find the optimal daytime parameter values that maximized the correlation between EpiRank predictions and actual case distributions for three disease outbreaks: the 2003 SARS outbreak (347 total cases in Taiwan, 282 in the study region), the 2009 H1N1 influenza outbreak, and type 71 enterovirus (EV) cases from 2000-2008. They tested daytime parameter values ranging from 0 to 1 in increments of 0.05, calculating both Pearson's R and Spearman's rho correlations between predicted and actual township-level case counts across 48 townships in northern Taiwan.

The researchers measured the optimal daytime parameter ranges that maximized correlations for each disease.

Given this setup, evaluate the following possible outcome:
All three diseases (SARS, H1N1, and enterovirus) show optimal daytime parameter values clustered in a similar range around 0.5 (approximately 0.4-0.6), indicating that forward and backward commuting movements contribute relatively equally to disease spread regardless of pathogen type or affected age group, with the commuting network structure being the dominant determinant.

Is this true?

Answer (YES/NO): NO